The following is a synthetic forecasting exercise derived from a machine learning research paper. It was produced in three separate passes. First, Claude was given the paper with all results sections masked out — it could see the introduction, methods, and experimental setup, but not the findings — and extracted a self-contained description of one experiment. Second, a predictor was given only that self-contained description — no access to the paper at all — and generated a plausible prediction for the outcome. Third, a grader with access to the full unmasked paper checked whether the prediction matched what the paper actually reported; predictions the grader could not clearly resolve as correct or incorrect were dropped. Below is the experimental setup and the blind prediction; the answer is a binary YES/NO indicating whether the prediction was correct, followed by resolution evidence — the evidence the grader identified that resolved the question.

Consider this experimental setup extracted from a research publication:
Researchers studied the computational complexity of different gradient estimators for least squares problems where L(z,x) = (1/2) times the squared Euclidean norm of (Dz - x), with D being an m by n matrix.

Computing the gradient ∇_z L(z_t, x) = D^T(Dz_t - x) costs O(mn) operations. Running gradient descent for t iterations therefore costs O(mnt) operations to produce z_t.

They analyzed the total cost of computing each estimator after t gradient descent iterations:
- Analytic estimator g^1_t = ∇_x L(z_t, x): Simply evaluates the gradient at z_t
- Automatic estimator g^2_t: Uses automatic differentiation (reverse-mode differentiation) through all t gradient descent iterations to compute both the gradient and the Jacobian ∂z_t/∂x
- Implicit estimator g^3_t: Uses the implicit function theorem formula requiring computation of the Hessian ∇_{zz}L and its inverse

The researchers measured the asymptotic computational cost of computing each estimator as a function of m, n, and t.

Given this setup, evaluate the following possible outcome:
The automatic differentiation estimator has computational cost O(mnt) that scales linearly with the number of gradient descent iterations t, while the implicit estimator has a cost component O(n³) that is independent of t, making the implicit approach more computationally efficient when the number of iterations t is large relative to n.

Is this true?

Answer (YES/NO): NO